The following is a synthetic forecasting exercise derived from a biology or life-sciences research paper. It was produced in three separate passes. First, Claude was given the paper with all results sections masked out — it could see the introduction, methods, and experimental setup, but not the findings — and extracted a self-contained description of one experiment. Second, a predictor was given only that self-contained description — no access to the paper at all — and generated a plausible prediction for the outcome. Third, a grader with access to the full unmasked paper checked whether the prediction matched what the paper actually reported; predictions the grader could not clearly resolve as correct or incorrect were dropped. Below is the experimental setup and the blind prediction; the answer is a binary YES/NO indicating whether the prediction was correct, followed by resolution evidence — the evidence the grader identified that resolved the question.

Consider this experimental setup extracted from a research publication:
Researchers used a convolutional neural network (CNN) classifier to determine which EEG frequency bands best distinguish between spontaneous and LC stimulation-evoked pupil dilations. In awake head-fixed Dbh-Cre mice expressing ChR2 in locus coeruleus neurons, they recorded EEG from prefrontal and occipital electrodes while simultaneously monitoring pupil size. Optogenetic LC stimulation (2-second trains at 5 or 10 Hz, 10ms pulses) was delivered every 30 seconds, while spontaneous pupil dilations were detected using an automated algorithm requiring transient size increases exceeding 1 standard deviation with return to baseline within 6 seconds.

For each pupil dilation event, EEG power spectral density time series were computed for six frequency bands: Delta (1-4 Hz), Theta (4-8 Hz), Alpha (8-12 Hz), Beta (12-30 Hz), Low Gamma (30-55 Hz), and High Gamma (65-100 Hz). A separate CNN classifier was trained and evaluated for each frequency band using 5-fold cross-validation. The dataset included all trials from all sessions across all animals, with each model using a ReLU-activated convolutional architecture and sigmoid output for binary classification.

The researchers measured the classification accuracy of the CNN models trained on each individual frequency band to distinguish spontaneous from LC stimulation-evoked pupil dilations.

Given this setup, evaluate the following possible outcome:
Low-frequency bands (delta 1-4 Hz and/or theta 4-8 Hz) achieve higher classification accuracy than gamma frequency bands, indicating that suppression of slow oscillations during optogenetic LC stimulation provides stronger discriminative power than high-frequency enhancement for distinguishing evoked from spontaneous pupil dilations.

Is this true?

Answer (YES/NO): NO